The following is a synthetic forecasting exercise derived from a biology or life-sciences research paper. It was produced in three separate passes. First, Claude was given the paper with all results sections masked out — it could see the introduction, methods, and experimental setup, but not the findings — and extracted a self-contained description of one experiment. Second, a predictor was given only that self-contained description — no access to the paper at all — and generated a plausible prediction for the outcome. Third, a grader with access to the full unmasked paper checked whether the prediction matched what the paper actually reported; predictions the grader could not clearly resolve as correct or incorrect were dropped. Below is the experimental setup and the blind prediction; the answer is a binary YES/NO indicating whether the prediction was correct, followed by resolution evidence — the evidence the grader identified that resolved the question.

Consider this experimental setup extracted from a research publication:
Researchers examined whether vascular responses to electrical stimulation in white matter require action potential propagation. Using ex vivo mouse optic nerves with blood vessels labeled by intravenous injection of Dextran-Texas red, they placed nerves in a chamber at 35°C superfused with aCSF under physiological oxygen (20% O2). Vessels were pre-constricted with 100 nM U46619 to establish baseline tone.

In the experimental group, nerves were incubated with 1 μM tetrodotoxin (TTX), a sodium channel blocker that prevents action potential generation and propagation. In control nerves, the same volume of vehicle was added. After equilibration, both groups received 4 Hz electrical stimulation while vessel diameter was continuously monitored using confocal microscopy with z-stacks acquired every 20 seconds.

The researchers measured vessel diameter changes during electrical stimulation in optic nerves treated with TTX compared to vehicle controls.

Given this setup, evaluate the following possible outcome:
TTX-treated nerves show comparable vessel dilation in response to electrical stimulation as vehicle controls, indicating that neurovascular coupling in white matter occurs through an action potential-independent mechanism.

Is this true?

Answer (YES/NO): NO